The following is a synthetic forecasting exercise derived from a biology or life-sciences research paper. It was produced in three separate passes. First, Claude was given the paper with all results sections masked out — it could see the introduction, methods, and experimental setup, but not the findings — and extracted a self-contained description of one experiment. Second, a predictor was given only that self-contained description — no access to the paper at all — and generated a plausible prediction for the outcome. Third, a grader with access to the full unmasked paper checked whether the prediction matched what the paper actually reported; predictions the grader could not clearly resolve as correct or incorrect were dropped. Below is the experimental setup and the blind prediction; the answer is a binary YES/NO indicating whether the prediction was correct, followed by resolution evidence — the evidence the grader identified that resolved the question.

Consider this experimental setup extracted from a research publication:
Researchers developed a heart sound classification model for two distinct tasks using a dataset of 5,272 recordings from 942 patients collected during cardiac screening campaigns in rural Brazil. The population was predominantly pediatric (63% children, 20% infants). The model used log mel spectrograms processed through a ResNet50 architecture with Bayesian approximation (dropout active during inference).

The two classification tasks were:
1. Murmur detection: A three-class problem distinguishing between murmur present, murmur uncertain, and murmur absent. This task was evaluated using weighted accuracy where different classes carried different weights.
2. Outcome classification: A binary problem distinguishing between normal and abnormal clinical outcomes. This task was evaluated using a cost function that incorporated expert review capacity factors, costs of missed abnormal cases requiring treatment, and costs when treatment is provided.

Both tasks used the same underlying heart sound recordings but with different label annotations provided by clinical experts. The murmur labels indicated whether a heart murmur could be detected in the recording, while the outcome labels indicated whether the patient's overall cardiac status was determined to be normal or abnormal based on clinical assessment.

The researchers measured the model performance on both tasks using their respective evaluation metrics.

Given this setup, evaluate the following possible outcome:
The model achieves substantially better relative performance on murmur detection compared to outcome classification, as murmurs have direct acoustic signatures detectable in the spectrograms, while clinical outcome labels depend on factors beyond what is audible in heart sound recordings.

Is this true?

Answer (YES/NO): YES